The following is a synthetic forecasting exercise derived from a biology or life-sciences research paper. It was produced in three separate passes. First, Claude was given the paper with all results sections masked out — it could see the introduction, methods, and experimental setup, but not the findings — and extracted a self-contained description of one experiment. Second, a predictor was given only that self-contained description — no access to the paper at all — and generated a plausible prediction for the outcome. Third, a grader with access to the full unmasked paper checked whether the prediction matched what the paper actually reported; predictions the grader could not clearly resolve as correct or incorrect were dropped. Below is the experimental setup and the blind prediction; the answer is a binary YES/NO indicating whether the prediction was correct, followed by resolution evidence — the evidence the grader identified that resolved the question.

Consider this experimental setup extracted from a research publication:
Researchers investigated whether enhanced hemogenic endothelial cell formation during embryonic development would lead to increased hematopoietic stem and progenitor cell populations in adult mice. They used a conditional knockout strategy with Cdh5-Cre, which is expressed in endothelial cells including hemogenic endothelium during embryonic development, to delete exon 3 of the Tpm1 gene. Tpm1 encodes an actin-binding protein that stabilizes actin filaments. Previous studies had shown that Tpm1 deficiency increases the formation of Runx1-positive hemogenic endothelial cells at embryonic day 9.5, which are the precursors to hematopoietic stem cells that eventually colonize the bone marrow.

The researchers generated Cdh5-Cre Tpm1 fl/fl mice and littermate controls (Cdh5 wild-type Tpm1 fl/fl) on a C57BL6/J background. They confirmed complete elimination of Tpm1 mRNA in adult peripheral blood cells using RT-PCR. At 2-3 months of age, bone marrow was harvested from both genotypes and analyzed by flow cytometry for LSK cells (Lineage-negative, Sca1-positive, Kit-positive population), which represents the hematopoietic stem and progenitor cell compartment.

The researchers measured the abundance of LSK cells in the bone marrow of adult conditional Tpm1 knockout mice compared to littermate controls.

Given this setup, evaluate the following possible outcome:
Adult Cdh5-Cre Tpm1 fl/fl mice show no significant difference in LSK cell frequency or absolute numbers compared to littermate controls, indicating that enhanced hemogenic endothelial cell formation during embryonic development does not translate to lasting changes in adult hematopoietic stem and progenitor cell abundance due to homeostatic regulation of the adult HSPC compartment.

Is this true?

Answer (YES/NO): YES